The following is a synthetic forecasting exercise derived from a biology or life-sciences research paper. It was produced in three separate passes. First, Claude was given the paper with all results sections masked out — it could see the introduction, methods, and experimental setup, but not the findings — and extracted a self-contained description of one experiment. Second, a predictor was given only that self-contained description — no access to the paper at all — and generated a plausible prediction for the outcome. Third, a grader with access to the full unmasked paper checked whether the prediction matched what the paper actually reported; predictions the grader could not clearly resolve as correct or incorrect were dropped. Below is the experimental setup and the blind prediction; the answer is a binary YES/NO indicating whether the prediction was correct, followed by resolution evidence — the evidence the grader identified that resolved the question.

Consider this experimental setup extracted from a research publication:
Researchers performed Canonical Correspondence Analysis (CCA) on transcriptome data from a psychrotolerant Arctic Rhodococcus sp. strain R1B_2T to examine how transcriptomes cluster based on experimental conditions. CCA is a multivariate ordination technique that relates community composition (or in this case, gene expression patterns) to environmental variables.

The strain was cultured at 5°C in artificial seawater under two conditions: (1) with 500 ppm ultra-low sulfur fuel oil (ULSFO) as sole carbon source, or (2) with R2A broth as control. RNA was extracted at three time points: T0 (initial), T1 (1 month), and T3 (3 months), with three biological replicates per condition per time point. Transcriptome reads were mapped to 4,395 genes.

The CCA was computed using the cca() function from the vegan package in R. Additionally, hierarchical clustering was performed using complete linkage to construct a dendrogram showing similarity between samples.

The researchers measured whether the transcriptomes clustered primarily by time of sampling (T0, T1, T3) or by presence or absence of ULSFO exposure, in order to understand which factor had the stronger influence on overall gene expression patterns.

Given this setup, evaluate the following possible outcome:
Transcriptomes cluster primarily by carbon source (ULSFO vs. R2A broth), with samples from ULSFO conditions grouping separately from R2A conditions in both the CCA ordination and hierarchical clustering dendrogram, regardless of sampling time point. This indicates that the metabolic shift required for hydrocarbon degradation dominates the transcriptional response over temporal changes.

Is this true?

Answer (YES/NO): YES